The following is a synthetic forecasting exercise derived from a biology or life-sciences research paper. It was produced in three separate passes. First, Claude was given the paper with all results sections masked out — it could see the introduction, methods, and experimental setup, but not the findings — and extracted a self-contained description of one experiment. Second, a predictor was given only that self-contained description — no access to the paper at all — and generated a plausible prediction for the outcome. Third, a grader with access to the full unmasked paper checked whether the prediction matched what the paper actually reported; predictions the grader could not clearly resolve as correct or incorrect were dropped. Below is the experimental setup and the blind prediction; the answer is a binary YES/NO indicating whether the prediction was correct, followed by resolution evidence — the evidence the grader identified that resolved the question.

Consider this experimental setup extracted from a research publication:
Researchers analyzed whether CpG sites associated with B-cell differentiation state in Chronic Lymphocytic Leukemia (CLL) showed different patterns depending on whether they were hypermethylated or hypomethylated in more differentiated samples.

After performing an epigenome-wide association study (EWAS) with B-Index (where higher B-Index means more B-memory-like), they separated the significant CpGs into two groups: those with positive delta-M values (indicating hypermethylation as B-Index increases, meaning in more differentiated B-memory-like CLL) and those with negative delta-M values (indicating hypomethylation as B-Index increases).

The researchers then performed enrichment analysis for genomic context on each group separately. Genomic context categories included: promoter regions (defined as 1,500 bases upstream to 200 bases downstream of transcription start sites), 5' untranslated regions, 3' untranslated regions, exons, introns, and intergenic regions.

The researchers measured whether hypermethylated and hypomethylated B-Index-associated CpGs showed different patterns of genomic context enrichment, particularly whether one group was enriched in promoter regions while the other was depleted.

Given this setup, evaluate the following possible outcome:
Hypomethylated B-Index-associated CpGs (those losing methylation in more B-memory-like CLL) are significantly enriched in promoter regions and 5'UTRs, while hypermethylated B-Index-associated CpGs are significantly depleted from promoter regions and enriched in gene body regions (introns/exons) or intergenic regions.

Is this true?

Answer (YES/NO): NO